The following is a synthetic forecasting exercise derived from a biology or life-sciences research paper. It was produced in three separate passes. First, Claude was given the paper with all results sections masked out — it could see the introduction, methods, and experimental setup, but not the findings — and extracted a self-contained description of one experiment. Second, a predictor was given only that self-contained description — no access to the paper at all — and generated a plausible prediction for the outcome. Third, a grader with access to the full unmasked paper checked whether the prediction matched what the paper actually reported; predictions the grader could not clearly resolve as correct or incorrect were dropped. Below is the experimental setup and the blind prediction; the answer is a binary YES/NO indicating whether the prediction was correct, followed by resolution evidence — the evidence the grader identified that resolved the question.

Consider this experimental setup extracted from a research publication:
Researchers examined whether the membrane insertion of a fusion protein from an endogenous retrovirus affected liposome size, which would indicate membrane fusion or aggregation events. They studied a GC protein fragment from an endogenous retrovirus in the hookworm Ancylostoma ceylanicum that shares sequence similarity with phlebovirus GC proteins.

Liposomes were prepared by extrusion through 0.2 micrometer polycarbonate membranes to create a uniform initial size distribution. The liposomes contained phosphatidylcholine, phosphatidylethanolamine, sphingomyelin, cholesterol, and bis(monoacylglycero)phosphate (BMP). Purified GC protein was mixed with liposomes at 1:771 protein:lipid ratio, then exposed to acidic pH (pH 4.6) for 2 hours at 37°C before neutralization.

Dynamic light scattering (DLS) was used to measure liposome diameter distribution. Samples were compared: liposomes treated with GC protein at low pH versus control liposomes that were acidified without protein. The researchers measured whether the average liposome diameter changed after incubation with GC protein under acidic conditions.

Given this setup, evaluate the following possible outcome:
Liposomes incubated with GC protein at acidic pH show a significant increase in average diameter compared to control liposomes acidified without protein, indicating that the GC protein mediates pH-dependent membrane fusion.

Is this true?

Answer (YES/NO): NO